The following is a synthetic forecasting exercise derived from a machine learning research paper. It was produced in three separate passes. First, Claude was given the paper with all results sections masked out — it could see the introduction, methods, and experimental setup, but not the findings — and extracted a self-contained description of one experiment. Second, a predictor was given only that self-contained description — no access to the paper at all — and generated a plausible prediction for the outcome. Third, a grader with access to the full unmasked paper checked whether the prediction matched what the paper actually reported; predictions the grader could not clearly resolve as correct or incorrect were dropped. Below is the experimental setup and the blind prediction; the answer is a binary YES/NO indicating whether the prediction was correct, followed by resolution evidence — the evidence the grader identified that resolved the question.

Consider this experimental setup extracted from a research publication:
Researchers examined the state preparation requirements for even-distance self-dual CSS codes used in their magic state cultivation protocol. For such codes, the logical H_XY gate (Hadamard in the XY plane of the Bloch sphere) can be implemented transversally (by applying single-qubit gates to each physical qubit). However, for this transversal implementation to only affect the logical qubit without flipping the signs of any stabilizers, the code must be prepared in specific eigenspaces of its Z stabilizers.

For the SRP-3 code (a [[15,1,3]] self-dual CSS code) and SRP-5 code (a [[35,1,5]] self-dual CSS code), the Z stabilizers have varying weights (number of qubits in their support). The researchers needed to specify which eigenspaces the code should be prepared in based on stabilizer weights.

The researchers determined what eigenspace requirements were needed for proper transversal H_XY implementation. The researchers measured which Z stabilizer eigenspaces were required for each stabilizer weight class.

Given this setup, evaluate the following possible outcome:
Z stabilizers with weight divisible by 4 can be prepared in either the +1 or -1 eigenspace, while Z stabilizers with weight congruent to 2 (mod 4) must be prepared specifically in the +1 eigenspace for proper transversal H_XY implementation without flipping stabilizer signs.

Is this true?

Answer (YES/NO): NO